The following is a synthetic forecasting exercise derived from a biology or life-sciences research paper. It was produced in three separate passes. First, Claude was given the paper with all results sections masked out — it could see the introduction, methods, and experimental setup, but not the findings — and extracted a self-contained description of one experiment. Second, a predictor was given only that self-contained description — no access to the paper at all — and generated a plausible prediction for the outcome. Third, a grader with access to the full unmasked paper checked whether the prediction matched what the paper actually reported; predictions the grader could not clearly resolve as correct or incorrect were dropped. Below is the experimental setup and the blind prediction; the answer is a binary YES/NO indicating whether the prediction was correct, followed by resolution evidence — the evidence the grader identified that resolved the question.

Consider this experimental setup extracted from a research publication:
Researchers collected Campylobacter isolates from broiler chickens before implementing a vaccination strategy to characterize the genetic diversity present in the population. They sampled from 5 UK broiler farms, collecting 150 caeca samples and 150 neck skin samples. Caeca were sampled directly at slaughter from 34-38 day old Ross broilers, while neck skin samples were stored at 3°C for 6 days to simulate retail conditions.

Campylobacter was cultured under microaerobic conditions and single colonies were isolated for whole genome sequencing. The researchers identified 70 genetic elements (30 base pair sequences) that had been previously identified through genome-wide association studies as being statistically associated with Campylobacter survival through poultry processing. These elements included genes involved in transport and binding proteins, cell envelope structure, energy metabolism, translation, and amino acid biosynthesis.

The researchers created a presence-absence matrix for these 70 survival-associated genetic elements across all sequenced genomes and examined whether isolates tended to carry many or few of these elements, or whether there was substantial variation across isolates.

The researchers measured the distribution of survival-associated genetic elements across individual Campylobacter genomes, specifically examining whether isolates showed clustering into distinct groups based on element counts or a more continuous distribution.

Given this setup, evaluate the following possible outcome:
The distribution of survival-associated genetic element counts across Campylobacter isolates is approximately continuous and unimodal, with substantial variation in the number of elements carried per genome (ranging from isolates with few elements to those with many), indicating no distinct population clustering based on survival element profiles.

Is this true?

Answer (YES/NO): NO